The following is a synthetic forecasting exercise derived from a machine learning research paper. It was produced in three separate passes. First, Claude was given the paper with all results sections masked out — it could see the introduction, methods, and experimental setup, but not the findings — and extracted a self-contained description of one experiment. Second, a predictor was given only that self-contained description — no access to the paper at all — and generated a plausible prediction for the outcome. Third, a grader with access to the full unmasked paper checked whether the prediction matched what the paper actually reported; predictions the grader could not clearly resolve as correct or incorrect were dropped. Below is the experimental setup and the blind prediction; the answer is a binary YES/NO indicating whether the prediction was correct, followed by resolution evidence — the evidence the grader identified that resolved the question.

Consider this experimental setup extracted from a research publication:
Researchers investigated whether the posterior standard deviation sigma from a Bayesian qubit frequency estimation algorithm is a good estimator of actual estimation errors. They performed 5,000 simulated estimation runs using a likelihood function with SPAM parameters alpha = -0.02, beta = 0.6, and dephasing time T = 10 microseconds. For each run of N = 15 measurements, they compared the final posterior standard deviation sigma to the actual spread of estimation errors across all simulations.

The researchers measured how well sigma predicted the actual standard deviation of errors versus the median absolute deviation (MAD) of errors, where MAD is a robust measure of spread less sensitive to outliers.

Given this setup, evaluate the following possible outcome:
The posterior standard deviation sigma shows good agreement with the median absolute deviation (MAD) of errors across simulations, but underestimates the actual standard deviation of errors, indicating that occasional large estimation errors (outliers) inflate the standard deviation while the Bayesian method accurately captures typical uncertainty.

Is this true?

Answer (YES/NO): YES